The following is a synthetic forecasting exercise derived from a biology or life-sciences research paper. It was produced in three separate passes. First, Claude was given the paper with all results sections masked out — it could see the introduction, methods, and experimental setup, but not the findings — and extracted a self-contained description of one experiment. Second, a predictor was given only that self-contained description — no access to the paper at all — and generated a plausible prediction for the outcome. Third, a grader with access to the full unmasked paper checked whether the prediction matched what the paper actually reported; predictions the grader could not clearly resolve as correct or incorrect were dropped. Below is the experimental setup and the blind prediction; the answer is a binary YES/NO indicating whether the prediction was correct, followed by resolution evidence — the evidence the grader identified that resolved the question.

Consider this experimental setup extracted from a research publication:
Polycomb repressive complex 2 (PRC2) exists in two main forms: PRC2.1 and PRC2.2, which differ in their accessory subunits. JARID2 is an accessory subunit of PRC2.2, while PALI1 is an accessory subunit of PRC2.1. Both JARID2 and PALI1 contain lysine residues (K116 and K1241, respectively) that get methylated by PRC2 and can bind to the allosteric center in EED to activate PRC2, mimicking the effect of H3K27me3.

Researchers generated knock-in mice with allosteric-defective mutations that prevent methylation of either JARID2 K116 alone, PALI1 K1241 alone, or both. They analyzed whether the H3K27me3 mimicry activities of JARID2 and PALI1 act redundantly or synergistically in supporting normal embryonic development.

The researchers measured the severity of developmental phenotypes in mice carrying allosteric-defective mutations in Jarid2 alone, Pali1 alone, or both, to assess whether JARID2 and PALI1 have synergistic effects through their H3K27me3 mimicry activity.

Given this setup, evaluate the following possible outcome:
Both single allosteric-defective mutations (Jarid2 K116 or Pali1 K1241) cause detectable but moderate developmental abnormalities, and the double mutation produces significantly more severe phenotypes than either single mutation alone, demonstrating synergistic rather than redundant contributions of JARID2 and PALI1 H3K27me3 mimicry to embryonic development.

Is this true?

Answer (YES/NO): NO